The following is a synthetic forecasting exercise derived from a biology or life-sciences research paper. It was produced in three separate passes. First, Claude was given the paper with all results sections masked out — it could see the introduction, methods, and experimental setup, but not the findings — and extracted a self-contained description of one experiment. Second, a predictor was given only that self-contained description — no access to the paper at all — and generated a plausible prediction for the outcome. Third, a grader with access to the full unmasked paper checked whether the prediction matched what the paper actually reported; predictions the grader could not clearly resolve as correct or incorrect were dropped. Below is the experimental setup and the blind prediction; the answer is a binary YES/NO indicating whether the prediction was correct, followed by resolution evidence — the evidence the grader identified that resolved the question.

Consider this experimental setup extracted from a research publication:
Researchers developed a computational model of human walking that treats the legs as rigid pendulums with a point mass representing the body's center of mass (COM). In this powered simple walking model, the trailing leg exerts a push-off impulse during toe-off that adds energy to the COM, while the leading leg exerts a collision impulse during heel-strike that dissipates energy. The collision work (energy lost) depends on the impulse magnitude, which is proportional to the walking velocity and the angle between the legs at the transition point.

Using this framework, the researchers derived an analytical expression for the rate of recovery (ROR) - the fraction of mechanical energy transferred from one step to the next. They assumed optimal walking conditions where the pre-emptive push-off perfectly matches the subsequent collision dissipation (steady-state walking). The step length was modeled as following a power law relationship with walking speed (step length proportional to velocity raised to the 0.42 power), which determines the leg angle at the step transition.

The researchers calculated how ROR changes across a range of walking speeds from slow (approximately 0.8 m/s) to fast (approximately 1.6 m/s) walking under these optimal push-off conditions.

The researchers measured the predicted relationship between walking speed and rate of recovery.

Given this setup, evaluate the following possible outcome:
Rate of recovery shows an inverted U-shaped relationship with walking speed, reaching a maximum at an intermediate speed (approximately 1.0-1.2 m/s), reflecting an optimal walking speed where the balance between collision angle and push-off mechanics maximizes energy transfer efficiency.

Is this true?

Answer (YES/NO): NO